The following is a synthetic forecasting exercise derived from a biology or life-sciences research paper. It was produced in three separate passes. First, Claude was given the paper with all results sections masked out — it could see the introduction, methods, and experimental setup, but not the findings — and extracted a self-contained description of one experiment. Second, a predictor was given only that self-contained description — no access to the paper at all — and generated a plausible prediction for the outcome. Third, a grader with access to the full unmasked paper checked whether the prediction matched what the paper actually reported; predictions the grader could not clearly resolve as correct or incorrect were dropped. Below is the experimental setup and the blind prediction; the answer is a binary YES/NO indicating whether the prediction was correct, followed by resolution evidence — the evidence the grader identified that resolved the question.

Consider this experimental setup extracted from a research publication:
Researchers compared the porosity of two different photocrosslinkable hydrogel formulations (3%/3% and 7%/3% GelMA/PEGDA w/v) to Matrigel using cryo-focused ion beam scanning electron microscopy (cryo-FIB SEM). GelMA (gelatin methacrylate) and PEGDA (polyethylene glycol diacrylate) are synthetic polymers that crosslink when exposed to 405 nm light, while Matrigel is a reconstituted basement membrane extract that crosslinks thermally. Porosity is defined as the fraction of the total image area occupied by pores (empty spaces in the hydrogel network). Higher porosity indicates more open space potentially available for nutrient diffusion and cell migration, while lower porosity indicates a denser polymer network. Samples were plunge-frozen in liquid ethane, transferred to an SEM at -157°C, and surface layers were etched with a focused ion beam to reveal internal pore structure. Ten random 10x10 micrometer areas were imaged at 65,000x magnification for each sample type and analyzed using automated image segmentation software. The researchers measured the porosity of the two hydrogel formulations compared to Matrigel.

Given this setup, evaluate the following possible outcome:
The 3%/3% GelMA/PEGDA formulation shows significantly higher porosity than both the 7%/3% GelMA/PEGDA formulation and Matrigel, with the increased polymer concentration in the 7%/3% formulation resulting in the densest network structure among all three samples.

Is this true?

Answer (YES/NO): NO